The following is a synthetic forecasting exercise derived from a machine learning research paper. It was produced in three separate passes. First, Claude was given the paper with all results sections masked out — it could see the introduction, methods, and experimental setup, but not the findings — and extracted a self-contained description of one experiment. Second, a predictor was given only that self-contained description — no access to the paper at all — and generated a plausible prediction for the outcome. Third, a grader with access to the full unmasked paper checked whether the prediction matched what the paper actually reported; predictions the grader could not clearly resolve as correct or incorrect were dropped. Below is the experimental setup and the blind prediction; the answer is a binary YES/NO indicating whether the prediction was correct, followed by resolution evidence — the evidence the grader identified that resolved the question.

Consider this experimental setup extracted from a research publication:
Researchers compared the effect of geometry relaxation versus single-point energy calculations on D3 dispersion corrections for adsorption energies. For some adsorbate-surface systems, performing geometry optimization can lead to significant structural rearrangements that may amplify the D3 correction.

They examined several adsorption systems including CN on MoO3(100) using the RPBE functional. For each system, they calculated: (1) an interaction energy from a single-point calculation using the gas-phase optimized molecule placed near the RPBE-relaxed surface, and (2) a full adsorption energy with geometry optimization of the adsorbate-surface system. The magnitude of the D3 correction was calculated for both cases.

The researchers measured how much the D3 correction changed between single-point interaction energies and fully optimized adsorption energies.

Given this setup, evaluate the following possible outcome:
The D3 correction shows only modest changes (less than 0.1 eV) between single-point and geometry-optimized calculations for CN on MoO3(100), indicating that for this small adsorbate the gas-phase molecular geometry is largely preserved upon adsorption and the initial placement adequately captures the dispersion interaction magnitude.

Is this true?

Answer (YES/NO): NO